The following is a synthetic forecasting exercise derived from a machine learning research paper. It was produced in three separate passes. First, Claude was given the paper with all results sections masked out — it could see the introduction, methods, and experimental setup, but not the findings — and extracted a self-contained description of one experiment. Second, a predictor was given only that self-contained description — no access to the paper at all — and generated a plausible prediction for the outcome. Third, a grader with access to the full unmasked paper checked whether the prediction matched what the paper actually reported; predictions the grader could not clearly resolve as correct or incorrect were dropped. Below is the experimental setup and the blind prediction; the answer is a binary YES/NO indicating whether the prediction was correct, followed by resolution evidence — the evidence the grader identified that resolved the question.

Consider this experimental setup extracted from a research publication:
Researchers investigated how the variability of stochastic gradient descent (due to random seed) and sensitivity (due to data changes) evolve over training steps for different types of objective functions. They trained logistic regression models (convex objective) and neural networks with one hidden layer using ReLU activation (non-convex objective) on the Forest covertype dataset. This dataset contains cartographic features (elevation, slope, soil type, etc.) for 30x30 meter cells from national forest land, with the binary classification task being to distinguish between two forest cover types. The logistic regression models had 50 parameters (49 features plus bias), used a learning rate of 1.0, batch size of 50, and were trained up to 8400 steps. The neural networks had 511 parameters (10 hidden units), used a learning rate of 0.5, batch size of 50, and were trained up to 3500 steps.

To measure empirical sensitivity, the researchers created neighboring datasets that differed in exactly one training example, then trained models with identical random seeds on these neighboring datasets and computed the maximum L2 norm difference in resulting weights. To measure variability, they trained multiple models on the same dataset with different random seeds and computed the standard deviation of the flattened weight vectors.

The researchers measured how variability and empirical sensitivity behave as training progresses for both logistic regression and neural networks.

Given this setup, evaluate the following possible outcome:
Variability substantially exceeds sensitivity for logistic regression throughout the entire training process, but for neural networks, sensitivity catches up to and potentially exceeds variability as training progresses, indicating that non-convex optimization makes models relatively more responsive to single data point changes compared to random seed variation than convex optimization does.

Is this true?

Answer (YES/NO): YES